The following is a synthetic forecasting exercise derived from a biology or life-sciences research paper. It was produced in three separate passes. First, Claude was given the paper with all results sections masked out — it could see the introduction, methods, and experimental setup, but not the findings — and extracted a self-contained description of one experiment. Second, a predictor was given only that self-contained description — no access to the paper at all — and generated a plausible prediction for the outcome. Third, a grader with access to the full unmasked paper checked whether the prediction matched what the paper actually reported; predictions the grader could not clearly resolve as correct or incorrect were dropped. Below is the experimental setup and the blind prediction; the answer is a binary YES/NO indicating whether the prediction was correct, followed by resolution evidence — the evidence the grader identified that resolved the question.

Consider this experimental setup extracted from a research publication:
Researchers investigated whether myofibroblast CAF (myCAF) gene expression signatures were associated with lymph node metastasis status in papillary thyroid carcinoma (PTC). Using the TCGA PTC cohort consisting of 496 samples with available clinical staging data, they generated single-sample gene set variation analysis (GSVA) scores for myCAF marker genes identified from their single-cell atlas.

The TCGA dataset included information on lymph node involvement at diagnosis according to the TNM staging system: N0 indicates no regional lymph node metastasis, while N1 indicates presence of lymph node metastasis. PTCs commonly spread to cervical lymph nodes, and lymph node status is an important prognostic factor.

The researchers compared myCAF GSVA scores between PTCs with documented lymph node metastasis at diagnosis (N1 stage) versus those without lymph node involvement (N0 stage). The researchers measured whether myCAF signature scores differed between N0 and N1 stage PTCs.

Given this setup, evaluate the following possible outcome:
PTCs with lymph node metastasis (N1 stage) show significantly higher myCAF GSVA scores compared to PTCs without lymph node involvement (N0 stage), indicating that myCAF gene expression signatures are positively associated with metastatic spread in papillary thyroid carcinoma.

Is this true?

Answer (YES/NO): YES